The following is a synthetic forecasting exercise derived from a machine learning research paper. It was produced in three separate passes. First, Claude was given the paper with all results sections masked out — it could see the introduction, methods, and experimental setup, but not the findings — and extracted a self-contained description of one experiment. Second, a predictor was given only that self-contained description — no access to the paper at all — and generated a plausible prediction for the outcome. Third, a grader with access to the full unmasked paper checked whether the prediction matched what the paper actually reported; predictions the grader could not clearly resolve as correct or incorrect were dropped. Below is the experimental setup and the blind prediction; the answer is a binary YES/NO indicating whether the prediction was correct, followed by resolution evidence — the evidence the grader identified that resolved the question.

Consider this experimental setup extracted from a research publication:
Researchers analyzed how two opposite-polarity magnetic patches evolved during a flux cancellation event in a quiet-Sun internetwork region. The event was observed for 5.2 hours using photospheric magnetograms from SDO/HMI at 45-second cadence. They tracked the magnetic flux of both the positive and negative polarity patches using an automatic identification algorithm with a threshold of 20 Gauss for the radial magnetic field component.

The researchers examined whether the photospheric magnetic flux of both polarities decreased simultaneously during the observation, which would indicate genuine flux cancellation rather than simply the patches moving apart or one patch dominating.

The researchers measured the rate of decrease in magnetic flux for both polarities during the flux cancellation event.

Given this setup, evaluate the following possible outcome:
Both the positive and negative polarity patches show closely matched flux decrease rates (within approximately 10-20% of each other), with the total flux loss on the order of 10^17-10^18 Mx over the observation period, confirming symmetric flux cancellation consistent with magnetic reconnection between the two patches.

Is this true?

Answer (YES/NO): NO